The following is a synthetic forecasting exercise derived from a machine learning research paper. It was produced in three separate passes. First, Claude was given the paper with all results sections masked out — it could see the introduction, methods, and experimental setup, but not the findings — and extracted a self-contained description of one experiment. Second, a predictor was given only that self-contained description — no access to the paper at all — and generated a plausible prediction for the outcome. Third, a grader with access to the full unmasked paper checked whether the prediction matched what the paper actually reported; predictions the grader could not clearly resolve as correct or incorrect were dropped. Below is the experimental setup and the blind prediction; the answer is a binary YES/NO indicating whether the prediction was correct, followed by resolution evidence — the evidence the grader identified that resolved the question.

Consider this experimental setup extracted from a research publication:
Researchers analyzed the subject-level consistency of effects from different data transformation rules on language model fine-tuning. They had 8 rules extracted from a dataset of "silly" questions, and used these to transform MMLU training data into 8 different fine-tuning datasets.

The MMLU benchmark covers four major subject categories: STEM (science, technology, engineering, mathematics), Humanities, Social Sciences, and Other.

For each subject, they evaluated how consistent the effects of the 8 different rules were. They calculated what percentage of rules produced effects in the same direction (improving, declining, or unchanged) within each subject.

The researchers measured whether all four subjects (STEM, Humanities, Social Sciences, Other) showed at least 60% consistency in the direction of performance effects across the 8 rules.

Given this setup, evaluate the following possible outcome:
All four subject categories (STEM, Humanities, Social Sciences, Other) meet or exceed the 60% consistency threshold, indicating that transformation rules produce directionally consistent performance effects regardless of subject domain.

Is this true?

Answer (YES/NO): YES